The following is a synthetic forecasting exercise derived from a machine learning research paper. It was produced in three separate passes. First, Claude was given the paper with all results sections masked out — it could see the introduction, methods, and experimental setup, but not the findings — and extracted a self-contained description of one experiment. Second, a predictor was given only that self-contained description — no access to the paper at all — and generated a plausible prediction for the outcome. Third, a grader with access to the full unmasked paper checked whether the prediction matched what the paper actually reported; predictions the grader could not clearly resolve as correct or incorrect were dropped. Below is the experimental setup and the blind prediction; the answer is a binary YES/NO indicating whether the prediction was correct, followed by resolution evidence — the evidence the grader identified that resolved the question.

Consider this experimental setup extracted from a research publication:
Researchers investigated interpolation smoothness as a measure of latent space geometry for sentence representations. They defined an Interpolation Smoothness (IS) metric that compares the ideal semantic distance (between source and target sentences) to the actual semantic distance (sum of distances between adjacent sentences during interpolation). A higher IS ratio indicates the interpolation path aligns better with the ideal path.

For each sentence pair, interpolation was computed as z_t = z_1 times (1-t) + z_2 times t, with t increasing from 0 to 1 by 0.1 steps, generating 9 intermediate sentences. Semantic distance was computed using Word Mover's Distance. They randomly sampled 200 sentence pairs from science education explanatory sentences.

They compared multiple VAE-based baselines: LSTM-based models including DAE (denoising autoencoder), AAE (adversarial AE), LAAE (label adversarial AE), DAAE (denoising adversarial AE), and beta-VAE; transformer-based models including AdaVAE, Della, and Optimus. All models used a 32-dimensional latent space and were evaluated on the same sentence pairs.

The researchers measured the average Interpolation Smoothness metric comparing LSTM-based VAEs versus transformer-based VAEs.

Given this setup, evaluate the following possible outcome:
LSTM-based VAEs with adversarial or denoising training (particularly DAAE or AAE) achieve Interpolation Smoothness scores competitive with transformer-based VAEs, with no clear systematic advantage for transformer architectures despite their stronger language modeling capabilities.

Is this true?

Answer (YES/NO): NO